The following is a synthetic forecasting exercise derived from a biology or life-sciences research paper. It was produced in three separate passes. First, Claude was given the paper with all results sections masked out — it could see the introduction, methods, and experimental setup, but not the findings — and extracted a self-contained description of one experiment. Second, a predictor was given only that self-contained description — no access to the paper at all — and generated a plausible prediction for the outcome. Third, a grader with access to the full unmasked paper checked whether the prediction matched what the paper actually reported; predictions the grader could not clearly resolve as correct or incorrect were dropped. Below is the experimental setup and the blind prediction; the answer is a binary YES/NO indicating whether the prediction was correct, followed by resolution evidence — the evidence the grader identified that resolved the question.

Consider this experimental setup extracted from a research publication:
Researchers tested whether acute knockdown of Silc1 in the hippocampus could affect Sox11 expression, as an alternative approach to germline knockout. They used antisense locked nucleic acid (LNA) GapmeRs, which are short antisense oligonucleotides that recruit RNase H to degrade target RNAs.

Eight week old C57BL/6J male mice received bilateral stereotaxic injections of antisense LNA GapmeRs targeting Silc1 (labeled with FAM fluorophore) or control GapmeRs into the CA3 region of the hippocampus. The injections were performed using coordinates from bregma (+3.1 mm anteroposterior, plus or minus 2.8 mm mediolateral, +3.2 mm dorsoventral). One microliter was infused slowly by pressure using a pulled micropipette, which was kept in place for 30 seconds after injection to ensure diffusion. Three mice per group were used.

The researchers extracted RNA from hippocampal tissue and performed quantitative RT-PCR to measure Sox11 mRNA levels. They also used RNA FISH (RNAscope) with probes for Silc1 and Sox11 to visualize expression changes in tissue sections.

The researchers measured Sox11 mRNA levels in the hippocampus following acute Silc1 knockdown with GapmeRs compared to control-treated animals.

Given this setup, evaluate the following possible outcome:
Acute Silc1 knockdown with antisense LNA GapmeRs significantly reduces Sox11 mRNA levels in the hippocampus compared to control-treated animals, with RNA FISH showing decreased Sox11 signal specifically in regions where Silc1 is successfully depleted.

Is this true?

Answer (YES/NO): YES